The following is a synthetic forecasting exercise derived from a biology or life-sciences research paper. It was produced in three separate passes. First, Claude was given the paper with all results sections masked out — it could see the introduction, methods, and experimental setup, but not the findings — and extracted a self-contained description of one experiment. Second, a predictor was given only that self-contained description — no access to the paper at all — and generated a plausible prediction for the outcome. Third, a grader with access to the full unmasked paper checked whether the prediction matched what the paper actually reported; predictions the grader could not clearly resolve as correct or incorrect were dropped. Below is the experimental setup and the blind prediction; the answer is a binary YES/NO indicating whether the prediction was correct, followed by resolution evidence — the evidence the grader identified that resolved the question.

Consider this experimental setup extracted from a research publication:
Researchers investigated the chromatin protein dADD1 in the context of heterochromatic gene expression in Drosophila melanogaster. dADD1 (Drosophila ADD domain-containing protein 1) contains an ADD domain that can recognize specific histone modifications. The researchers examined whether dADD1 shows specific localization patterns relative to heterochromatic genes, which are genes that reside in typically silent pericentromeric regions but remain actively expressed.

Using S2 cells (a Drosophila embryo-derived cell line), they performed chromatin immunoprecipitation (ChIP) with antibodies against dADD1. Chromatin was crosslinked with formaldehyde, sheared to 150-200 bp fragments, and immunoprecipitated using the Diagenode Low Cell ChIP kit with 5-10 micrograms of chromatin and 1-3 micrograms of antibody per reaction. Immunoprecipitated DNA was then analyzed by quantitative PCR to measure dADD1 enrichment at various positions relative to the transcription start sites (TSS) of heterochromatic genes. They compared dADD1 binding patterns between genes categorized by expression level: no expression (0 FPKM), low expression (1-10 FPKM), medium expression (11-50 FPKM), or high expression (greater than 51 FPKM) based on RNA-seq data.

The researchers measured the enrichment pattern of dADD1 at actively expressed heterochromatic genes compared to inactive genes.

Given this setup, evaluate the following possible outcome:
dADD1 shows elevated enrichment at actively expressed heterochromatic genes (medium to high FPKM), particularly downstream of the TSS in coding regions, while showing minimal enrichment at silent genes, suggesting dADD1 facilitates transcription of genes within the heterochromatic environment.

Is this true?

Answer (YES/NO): NO